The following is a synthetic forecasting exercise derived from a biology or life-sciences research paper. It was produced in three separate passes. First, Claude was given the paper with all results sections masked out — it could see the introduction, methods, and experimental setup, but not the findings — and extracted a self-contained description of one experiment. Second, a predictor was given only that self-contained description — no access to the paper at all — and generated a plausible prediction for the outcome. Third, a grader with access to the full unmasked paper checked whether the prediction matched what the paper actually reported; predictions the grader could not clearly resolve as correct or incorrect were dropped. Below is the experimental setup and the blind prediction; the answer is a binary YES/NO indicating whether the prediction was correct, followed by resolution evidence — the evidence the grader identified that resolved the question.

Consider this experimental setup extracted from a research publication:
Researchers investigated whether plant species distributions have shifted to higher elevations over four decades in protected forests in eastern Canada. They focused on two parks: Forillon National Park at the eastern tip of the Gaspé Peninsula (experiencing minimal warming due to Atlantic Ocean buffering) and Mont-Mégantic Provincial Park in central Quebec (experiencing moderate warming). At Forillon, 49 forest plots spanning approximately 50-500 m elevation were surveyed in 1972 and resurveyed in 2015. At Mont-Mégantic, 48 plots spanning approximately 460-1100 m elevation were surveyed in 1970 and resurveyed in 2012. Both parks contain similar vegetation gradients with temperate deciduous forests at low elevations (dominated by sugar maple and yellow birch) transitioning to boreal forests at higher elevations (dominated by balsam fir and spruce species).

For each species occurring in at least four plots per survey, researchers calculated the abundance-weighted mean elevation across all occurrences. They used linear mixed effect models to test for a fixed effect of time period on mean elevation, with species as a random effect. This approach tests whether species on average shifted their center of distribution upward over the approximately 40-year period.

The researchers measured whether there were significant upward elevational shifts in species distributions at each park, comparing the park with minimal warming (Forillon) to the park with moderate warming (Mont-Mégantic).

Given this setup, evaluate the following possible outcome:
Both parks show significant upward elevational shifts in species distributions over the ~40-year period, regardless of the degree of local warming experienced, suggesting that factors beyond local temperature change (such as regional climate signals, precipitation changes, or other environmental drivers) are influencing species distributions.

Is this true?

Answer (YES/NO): NO